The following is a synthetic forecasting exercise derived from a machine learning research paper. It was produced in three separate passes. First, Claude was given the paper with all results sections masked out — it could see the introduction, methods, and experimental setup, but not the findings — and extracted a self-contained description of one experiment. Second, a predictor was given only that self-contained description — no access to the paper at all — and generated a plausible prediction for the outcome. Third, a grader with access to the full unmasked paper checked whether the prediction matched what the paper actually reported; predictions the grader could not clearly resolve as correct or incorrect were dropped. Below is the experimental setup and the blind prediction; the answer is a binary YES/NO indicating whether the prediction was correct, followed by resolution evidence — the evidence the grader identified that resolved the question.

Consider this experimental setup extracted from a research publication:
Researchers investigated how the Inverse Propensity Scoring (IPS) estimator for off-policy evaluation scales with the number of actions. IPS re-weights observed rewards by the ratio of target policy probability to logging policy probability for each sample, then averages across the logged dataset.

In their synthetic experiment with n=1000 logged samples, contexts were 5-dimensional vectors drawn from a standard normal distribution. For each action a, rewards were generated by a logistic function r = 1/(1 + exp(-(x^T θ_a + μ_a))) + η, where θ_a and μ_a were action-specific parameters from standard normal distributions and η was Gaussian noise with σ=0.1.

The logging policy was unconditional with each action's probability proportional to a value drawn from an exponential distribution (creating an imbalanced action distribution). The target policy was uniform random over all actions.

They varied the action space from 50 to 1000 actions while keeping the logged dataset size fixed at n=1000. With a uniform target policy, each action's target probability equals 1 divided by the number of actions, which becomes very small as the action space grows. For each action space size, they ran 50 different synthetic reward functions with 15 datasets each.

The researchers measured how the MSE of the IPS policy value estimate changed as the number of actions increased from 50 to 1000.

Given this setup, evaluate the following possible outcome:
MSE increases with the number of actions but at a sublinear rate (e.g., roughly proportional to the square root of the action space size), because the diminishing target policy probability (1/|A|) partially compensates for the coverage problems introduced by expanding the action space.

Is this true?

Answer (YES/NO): NO